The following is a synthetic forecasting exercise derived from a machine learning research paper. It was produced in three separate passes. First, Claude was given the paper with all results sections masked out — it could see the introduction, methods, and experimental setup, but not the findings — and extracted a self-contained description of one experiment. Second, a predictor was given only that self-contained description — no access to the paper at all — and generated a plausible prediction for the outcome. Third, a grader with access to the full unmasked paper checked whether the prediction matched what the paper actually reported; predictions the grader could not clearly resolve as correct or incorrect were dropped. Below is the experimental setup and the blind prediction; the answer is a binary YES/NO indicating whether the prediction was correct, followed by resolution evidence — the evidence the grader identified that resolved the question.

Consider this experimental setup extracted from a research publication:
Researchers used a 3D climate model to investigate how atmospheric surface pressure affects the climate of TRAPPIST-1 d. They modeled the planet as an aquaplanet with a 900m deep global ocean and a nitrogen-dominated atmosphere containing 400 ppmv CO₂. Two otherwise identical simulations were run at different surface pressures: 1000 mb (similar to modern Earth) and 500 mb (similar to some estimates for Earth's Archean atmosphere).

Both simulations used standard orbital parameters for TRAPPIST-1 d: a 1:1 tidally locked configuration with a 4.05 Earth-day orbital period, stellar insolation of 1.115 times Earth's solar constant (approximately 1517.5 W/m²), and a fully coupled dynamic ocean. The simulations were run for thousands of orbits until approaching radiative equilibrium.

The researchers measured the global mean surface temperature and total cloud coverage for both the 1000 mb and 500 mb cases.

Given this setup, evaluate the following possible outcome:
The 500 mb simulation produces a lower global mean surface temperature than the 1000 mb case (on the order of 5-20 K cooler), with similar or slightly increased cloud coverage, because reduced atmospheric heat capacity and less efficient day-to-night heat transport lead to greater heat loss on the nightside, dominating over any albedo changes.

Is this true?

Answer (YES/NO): NO